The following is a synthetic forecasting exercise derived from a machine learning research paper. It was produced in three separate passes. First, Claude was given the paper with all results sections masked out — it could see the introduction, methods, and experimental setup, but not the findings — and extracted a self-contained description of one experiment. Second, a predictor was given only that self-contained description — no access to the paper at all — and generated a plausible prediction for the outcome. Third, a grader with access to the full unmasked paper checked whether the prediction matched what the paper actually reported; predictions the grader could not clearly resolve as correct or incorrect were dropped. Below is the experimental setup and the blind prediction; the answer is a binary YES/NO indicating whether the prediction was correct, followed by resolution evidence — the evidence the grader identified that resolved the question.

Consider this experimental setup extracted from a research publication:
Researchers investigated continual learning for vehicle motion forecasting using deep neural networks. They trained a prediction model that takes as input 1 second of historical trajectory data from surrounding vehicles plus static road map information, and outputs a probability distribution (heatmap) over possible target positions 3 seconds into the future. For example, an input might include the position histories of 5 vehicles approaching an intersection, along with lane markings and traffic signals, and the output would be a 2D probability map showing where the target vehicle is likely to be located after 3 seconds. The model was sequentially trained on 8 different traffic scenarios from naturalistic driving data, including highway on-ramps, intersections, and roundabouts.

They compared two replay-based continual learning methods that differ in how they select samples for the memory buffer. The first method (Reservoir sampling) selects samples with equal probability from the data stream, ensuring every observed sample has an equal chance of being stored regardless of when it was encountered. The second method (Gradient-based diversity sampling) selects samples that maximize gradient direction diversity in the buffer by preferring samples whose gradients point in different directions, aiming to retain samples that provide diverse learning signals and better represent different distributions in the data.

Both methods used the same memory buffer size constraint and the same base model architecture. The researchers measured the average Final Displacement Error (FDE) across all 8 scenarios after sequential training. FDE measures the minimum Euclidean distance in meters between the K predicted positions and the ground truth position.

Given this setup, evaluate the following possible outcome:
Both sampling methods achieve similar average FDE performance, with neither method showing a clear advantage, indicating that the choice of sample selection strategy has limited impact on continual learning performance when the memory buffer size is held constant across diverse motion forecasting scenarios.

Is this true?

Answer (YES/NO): NO